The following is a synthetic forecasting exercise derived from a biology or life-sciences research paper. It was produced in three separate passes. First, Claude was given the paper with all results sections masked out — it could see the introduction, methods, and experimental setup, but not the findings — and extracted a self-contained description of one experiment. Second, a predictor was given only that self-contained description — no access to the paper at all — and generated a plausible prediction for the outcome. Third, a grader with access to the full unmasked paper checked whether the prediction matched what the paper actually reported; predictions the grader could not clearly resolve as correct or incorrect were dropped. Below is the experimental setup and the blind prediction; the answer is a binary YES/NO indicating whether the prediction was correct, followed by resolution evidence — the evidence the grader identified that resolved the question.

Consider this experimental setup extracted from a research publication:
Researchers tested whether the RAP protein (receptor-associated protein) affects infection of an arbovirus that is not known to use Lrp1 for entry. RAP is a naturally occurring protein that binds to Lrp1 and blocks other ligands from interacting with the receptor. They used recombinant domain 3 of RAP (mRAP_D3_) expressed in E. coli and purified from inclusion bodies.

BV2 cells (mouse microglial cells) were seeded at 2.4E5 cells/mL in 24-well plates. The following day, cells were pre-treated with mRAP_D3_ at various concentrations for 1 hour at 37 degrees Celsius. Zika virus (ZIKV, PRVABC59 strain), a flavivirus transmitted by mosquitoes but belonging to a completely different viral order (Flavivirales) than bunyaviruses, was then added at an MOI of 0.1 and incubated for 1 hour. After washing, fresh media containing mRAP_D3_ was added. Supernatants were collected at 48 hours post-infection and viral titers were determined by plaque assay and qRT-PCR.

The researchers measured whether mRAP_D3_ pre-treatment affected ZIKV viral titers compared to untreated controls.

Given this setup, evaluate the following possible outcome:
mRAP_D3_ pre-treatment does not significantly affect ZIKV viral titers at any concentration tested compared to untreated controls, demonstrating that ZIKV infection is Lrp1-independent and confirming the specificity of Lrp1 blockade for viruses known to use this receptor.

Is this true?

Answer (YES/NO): YES